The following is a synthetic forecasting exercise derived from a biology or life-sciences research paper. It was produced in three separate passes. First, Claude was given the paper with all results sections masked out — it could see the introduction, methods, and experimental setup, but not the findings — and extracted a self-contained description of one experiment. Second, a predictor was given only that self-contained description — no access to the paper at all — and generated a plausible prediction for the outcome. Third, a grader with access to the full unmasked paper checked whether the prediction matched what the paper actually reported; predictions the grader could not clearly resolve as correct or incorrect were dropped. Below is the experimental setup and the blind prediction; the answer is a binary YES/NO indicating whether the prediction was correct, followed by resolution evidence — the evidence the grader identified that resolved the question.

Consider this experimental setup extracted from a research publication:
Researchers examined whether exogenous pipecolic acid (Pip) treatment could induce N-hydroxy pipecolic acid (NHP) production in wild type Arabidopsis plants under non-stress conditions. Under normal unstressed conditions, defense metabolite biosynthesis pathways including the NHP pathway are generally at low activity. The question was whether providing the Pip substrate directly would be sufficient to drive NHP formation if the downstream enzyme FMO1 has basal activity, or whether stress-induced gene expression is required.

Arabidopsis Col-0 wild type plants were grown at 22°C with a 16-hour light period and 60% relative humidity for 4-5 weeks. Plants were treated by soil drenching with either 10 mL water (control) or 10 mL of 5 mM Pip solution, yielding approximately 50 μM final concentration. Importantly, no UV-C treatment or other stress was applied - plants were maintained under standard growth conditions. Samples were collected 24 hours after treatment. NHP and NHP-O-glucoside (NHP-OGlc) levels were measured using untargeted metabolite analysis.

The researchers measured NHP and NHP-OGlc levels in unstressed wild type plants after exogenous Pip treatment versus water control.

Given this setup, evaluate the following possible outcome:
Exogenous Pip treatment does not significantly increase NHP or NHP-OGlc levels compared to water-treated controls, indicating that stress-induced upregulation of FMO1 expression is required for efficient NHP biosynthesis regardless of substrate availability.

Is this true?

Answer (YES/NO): NO